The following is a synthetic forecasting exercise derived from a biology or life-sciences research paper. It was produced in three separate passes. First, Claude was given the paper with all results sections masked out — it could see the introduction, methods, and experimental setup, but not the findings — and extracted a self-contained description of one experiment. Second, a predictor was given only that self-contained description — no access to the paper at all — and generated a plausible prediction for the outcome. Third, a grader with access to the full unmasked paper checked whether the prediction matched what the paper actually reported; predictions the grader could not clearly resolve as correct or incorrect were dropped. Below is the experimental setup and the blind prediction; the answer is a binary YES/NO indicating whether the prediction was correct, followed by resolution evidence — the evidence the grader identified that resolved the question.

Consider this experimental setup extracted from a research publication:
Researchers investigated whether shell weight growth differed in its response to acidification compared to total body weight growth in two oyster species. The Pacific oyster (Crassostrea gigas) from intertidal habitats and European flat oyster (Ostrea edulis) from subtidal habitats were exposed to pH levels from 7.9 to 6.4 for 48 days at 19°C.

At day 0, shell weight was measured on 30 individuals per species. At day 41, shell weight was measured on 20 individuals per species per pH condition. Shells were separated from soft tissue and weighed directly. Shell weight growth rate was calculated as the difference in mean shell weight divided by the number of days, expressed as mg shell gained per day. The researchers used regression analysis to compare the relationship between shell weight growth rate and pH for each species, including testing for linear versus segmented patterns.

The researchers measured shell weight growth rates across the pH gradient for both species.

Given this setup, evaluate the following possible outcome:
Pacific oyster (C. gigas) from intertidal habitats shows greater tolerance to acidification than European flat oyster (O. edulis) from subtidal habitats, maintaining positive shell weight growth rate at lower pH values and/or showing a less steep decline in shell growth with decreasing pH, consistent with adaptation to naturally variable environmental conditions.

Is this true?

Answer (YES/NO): NO